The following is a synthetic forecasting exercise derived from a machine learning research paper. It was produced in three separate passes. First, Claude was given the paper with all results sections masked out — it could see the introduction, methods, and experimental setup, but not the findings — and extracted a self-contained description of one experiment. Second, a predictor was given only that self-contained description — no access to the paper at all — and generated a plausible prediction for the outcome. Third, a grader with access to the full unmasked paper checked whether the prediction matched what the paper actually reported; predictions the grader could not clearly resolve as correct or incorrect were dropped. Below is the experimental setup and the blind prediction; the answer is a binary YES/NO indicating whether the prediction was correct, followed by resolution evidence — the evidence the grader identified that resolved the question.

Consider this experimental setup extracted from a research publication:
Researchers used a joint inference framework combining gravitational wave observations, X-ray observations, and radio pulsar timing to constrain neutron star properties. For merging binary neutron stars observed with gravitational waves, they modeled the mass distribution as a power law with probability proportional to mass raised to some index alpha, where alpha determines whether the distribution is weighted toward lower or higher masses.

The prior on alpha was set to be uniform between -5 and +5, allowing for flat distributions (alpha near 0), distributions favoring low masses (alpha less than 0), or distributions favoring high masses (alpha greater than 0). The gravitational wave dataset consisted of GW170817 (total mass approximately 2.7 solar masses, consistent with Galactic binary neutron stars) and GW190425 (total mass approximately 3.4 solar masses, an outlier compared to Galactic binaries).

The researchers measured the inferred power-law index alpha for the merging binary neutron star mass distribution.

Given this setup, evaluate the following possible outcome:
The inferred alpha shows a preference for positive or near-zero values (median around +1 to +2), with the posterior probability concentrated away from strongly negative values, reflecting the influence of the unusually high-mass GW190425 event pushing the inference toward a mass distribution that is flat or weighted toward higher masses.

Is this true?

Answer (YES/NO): NO